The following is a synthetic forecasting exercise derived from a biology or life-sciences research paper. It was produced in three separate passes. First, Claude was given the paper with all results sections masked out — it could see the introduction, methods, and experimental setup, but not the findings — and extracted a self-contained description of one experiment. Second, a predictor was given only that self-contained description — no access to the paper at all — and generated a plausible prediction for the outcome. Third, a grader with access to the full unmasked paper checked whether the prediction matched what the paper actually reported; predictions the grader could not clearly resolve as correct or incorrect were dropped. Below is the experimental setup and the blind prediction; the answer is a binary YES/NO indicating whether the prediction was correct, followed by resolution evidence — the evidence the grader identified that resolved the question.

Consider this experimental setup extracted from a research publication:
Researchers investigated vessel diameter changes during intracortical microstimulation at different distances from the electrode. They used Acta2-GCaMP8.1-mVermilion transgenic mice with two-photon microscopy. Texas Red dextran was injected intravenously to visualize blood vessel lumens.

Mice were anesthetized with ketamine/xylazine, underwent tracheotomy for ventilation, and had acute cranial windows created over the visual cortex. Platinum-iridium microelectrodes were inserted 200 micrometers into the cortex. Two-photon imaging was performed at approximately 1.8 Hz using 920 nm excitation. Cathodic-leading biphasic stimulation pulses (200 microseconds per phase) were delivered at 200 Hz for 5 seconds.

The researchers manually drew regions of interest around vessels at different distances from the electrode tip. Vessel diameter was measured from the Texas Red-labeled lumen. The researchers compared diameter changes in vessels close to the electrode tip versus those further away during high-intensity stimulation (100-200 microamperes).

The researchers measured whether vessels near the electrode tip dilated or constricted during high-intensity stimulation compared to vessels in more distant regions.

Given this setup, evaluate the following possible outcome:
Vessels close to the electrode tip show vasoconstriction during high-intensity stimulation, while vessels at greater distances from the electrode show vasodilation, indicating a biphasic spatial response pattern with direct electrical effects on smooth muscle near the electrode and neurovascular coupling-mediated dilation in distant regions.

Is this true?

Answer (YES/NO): NO